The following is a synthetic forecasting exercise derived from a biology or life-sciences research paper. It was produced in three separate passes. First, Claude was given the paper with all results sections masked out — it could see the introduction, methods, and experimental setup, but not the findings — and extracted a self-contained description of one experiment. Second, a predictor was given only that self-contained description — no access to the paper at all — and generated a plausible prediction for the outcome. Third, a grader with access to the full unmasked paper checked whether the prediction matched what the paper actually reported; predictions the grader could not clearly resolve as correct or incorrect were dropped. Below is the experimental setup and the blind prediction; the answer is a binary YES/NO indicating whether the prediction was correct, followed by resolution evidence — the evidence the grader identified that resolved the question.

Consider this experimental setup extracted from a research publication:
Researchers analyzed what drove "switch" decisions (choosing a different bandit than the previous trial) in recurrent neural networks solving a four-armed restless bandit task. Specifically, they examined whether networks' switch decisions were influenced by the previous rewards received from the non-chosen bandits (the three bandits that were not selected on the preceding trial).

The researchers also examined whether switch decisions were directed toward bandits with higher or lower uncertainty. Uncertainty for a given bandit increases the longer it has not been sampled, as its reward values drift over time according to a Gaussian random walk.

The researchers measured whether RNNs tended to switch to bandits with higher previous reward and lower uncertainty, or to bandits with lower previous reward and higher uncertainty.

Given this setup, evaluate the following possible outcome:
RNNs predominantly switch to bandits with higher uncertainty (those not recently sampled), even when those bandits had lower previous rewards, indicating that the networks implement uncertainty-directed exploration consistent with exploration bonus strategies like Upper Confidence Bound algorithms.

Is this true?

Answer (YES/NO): NO